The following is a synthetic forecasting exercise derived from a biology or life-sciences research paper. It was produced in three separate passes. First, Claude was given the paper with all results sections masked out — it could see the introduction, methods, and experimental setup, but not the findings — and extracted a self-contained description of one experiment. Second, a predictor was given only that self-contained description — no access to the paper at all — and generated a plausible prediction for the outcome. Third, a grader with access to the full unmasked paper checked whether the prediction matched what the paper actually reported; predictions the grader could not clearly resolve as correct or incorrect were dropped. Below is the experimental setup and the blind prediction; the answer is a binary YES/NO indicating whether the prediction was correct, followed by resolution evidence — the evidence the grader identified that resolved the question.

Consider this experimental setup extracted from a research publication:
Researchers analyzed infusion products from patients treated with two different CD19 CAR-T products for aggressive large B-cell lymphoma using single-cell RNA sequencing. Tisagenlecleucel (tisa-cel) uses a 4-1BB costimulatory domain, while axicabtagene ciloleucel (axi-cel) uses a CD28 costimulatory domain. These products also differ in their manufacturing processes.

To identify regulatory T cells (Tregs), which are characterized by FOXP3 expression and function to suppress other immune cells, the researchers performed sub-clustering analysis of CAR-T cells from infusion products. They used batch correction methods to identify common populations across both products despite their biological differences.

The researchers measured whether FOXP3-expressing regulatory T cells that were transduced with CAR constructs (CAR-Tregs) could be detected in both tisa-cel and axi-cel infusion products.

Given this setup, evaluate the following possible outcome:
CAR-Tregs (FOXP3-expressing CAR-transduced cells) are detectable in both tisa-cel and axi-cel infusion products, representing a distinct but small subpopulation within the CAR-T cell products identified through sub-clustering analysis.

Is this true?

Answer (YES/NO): YES